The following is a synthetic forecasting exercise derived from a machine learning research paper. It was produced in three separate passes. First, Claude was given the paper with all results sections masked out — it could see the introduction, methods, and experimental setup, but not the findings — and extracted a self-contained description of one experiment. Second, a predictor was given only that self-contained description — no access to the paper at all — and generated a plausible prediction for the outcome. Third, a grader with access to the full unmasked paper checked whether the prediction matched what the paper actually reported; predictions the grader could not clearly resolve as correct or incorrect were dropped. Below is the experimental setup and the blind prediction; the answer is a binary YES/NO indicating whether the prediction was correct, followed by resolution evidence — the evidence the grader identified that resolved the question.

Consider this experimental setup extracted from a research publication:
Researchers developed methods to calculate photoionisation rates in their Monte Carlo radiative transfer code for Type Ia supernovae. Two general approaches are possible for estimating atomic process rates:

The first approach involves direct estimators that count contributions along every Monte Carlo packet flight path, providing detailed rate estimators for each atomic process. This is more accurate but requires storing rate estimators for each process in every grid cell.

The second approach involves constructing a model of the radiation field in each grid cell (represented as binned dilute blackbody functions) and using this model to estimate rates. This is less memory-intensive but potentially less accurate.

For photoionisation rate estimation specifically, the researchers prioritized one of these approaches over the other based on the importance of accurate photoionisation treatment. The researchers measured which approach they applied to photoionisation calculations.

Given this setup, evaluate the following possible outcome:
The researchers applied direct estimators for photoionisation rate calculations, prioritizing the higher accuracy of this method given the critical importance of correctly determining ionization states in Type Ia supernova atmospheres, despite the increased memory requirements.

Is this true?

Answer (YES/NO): YES